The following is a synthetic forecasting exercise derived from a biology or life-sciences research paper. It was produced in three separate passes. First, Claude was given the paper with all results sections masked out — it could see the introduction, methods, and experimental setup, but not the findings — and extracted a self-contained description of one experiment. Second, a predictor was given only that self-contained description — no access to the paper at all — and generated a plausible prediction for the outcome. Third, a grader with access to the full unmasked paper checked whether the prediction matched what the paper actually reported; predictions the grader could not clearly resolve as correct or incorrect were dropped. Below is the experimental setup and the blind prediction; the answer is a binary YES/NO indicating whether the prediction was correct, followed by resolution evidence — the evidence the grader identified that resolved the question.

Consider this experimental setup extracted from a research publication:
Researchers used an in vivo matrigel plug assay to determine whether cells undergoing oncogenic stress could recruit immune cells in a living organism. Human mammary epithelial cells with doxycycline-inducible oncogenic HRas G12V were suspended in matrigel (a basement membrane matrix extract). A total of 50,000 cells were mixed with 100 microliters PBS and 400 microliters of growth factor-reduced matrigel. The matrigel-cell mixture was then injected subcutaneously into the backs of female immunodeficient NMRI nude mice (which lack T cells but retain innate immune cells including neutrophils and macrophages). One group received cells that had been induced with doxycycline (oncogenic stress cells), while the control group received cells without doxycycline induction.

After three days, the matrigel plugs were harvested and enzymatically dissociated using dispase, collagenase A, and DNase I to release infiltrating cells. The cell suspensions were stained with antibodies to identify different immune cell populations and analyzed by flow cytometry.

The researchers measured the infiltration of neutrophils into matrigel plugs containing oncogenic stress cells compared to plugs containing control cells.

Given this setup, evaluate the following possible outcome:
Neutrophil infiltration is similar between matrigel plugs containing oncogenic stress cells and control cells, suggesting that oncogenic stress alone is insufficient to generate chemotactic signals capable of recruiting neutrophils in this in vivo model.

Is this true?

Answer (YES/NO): NO